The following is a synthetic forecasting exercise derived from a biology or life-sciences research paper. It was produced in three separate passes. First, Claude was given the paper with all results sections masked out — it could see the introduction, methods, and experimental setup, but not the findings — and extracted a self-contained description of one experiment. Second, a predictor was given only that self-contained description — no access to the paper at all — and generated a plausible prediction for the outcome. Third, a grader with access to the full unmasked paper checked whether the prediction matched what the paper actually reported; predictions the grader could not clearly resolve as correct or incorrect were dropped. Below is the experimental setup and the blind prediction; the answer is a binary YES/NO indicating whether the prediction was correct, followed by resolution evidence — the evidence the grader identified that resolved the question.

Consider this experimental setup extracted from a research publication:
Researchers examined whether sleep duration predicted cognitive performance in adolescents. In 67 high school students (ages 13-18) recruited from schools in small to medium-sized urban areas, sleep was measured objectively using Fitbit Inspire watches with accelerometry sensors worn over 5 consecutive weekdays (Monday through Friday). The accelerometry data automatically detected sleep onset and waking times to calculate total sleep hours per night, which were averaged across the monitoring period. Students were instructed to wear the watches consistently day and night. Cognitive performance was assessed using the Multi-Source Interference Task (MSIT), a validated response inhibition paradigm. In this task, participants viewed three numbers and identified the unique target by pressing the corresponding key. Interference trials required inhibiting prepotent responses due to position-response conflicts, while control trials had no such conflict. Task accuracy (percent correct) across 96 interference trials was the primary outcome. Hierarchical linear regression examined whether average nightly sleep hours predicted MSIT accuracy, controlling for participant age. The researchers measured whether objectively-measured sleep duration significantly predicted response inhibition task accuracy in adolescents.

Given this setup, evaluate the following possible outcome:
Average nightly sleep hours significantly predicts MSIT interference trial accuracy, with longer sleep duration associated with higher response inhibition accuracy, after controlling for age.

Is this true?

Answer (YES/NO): NO